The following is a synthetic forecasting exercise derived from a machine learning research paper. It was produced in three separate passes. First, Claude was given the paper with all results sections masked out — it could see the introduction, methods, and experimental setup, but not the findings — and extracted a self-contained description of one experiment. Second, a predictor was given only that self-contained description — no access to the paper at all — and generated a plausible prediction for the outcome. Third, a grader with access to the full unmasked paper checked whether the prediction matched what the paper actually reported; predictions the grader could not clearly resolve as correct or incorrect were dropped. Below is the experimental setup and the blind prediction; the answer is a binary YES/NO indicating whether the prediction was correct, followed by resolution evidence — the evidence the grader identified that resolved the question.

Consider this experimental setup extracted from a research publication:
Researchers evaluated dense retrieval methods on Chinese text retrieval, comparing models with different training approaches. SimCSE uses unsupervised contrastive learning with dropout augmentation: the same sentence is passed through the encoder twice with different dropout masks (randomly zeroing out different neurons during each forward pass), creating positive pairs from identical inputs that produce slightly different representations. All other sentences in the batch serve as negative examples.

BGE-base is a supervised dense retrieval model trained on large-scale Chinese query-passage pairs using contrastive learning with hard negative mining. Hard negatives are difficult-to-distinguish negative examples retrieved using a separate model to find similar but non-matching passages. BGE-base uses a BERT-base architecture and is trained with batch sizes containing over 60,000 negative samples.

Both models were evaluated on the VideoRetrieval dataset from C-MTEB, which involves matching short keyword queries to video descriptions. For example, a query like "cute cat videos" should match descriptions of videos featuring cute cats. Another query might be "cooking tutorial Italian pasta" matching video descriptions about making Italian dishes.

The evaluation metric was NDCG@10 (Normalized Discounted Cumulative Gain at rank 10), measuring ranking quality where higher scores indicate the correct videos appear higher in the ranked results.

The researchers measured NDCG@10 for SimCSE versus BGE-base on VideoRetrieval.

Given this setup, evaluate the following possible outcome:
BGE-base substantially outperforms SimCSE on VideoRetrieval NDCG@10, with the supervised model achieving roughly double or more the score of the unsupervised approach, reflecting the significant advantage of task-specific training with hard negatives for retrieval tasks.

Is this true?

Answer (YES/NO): YES